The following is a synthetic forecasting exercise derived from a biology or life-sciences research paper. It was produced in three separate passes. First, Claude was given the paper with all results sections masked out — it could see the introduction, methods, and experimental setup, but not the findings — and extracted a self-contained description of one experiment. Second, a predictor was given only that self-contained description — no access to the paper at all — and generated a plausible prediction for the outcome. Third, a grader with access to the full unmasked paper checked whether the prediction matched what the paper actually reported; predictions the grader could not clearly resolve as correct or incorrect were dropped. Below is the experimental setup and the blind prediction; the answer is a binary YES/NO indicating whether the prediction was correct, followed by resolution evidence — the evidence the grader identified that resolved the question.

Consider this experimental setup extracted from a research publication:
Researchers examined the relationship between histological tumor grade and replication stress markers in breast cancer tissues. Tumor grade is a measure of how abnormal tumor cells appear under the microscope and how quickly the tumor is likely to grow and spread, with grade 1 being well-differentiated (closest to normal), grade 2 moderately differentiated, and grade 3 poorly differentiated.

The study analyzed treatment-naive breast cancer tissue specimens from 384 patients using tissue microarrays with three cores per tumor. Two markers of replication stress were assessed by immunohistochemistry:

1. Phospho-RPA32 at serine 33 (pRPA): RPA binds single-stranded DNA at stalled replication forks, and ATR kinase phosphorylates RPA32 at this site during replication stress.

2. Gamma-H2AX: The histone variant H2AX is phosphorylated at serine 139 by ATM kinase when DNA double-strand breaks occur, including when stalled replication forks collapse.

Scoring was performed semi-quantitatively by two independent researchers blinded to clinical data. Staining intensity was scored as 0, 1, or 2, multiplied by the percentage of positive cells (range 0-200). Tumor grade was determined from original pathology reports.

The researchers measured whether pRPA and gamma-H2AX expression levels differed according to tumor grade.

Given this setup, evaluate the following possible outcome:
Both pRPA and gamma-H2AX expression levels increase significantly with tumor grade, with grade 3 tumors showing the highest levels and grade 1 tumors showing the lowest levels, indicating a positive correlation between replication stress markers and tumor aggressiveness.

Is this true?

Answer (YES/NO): NO